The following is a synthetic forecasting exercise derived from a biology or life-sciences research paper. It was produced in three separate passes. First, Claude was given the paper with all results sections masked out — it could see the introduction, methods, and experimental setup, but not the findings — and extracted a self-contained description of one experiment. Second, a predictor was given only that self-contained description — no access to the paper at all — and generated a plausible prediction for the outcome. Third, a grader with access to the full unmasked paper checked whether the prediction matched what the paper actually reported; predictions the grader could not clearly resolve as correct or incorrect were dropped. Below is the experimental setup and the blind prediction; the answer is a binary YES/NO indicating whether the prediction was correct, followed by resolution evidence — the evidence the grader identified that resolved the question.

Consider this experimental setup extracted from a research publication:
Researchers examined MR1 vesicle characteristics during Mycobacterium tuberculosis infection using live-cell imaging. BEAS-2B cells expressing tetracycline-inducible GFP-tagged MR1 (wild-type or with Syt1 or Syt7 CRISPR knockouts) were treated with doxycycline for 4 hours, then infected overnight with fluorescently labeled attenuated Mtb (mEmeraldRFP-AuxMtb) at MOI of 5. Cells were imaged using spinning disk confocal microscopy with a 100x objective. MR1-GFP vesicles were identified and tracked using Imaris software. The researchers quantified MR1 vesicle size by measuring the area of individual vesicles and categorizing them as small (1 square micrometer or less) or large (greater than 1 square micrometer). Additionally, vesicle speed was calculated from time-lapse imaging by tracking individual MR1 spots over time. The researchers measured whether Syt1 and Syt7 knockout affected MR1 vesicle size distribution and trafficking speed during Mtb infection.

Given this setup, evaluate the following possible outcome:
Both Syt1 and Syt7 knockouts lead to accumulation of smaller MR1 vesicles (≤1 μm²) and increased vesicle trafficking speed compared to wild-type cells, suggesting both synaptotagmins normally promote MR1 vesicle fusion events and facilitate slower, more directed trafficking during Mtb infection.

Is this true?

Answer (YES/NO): NO